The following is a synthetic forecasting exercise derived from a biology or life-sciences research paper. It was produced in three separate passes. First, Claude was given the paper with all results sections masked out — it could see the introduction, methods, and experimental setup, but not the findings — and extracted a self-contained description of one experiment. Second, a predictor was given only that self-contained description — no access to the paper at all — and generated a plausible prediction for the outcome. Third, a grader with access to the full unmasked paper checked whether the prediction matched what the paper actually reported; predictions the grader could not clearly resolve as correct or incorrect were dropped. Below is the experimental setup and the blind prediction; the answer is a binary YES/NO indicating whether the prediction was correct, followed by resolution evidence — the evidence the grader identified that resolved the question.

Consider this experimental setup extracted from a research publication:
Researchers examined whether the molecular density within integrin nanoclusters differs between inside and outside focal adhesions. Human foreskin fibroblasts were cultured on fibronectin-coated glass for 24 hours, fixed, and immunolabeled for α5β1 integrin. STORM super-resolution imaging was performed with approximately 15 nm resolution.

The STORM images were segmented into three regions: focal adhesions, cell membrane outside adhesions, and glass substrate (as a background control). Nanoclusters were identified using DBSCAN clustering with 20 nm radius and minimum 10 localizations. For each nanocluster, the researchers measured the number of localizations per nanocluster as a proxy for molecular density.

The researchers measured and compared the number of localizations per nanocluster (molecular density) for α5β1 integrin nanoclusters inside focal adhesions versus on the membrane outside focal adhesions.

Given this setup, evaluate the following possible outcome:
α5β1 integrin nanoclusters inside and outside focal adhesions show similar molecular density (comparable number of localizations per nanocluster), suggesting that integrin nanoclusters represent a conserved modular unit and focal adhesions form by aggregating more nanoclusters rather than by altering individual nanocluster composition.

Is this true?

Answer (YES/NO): YES